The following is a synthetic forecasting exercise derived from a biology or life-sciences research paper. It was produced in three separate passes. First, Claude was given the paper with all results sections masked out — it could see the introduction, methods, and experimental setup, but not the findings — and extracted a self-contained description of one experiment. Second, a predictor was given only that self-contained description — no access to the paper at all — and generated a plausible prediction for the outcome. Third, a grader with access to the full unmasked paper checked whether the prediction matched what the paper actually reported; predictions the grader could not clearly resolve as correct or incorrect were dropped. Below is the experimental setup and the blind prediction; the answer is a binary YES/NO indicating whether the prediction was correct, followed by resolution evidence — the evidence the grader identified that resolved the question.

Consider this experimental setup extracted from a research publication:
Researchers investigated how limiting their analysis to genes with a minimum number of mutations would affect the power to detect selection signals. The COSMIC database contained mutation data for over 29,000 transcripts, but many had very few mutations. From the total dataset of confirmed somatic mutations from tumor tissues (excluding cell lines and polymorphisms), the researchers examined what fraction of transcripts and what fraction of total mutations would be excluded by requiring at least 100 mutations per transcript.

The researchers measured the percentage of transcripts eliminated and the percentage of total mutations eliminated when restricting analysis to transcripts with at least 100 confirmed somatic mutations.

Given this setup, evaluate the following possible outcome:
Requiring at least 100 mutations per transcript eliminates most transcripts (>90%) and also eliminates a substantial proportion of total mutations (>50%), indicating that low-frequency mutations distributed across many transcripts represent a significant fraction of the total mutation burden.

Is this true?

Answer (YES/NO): NO